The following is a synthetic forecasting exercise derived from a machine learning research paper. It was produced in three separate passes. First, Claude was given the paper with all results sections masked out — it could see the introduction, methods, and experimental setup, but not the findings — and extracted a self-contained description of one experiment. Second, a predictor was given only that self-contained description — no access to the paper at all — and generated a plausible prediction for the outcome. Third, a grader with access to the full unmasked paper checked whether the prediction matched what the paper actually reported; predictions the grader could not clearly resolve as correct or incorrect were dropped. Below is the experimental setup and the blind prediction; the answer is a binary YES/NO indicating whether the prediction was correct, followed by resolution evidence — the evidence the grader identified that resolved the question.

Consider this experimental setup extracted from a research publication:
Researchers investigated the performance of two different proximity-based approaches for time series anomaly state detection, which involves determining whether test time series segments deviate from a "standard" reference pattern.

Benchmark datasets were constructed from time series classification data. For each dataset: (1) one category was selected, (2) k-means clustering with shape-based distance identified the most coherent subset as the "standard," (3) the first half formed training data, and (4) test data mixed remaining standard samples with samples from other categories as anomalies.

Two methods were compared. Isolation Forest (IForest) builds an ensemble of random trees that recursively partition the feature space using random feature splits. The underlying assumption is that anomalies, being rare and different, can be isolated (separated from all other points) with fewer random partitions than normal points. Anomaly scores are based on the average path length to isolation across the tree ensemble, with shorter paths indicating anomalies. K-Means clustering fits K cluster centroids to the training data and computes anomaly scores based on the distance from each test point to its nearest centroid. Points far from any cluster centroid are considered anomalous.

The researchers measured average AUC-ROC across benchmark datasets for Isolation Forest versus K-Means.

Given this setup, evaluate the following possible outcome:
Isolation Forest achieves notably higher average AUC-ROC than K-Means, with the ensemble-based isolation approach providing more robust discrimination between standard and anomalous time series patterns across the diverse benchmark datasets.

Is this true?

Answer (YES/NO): NO